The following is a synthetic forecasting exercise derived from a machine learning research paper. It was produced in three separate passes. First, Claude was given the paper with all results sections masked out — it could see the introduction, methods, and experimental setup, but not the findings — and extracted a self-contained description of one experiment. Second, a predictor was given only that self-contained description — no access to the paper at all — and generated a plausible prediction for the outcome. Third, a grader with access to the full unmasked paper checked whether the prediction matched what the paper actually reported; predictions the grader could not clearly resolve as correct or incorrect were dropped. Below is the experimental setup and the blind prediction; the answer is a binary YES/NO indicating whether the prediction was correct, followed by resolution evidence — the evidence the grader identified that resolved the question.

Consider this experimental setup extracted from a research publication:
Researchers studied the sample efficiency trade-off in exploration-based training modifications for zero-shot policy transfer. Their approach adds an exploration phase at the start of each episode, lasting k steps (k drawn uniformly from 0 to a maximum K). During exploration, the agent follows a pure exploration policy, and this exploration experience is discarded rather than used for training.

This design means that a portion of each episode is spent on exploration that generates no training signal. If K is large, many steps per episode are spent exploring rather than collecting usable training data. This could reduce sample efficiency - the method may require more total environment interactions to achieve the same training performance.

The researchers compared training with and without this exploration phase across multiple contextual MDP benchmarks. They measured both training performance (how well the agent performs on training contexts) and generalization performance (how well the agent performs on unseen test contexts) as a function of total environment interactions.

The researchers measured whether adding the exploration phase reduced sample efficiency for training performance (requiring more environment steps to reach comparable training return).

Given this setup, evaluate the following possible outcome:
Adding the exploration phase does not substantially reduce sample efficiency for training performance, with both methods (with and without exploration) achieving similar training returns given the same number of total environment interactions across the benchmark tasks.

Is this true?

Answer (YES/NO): NO